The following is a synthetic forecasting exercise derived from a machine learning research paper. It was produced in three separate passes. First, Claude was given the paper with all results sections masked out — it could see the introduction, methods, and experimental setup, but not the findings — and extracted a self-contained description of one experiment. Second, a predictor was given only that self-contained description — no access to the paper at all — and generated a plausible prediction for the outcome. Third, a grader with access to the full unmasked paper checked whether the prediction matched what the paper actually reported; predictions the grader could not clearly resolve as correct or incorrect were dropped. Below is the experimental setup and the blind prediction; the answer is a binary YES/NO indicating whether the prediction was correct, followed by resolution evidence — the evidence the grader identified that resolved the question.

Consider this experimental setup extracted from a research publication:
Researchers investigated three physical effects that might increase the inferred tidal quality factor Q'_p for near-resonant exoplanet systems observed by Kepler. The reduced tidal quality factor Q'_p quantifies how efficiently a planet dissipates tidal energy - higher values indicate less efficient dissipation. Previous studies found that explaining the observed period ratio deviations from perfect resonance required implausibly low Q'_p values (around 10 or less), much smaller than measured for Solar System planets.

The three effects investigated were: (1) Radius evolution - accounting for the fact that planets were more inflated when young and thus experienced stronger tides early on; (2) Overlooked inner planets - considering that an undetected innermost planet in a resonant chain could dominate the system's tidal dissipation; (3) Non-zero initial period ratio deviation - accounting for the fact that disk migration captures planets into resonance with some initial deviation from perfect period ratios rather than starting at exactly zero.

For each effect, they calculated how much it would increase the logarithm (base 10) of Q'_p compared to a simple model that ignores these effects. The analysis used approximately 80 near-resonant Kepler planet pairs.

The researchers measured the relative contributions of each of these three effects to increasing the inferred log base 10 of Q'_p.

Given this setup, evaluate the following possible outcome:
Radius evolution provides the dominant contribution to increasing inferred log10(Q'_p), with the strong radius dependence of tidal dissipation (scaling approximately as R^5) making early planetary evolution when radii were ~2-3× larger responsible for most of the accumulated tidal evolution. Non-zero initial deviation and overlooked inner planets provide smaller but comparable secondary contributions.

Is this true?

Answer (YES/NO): NO